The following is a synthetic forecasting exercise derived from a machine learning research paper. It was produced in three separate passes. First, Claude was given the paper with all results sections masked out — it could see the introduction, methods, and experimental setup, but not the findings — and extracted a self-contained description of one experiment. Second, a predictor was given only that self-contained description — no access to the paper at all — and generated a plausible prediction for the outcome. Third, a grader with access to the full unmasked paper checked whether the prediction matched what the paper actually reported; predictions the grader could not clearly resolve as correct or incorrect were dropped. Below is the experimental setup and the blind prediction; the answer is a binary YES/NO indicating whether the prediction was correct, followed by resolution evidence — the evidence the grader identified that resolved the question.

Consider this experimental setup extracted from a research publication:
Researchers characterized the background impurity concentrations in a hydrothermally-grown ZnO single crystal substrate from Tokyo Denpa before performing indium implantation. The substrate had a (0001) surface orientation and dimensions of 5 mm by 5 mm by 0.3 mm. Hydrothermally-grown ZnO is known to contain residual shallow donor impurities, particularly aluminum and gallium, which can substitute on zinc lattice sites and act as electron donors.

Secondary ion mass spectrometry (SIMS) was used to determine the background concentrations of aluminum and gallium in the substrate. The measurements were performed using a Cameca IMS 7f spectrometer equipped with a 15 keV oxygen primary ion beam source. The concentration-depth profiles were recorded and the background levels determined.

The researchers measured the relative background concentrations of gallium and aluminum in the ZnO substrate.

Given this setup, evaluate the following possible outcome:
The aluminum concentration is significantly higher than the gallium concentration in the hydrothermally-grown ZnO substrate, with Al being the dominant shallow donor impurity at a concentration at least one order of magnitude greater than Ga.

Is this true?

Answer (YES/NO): NO